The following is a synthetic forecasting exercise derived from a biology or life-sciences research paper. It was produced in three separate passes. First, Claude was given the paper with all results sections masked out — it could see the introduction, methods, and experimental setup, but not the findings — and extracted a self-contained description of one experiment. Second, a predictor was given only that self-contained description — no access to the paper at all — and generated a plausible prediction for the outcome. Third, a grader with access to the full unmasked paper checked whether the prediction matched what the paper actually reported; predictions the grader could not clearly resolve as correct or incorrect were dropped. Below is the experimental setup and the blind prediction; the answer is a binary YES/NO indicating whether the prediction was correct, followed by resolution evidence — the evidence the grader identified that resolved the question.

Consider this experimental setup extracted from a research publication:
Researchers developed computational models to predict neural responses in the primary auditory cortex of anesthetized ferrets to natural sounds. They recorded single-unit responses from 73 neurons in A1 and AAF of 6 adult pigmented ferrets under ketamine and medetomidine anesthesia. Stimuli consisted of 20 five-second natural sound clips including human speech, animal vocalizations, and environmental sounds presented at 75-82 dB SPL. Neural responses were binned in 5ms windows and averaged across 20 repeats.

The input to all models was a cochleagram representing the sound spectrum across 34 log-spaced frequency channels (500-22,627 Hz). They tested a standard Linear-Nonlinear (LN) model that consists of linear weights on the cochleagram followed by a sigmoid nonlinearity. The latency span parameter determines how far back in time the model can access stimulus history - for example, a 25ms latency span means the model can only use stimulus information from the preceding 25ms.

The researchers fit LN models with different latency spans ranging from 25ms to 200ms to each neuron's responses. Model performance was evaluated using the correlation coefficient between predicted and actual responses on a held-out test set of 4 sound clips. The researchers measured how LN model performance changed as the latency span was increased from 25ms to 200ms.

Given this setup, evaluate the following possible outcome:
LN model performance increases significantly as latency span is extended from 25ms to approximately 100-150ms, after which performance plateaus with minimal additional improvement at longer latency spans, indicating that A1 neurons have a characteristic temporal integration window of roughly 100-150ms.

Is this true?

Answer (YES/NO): NO